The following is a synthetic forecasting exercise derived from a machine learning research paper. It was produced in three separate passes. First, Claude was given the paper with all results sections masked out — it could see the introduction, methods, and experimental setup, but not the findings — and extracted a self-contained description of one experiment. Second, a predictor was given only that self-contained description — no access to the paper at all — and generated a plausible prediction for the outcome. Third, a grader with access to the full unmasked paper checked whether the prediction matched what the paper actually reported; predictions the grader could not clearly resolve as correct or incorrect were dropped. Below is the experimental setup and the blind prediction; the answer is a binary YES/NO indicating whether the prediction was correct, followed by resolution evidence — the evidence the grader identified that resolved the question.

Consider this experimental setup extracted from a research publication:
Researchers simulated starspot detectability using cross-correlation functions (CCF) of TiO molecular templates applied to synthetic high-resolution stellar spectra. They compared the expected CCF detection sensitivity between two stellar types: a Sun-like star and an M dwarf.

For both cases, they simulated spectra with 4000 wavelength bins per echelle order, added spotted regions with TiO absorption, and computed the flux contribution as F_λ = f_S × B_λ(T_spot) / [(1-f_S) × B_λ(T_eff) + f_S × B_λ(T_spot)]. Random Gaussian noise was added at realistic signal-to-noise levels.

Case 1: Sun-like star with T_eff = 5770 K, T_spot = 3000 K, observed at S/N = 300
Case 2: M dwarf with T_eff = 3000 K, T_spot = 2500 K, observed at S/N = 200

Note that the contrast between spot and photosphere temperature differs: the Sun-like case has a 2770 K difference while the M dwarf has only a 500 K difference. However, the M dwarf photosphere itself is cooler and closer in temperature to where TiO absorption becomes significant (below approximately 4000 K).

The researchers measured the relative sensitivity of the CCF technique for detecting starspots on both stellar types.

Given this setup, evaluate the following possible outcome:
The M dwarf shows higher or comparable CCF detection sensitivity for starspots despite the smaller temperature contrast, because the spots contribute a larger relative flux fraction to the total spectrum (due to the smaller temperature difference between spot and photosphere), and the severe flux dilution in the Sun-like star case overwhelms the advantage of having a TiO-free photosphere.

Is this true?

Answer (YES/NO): YES